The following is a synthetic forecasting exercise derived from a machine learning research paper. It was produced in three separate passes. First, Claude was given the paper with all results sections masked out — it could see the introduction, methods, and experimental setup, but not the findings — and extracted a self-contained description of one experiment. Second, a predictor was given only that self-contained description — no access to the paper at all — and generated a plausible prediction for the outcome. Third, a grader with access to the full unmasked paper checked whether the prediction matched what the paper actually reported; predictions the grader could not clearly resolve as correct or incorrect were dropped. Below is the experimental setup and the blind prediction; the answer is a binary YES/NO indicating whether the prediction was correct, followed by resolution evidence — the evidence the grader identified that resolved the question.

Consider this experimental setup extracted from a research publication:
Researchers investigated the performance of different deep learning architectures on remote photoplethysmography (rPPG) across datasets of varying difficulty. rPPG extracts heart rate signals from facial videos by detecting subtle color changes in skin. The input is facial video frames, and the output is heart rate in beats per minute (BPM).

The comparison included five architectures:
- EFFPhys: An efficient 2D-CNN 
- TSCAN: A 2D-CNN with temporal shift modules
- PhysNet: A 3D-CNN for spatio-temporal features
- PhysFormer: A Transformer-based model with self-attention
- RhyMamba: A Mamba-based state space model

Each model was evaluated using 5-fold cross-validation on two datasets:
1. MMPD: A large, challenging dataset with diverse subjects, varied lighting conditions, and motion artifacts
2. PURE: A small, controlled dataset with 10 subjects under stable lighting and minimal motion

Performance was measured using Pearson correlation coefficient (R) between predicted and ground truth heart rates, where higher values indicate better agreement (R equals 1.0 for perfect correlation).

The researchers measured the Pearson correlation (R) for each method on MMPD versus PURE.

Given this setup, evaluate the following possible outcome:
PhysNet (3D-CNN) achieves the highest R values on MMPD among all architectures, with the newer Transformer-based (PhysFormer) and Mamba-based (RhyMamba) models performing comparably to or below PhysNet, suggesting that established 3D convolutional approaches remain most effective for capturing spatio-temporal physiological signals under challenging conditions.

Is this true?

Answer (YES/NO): NO